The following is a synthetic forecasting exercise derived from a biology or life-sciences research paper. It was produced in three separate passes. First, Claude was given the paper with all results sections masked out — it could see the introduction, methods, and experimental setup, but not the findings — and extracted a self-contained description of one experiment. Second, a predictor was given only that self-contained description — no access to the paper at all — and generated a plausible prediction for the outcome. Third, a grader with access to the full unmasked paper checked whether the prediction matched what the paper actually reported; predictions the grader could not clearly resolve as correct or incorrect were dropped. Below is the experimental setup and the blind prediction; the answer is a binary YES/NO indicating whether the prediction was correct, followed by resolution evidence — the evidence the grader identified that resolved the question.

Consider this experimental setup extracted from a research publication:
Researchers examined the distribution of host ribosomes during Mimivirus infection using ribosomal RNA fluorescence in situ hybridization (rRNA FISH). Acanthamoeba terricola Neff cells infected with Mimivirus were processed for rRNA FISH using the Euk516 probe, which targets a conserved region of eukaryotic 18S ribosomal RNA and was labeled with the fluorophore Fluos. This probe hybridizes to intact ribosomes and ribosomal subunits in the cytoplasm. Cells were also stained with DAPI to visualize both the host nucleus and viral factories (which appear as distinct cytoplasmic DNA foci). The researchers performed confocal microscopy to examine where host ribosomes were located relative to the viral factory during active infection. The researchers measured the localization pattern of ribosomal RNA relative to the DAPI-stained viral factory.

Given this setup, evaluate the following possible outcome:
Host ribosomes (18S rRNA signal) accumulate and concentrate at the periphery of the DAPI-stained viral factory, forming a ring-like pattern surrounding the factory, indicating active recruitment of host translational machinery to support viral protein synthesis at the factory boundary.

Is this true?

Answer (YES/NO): YES